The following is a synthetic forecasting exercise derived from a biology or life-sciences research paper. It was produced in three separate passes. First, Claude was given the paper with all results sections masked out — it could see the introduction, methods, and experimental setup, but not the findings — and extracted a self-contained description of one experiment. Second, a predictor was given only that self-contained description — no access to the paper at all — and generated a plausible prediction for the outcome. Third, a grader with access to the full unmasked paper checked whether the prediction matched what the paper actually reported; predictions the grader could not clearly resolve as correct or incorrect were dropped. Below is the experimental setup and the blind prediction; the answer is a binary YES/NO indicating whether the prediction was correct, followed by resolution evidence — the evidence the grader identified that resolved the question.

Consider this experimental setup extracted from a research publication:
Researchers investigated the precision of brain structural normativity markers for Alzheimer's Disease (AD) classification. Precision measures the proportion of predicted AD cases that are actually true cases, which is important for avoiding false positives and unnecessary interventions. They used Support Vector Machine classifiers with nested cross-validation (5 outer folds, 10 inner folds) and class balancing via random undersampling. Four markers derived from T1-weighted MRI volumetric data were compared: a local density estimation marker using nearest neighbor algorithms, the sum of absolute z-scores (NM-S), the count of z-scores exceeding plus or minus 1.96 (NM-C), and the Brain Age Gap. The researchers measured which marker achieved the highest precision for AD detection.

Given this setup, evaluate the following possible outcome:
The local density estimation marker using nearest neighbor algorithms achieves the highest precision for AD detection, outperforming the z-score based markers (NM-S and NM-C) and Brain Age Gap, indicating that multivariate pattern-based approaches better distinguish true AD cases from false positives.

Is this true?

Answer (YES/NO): NO